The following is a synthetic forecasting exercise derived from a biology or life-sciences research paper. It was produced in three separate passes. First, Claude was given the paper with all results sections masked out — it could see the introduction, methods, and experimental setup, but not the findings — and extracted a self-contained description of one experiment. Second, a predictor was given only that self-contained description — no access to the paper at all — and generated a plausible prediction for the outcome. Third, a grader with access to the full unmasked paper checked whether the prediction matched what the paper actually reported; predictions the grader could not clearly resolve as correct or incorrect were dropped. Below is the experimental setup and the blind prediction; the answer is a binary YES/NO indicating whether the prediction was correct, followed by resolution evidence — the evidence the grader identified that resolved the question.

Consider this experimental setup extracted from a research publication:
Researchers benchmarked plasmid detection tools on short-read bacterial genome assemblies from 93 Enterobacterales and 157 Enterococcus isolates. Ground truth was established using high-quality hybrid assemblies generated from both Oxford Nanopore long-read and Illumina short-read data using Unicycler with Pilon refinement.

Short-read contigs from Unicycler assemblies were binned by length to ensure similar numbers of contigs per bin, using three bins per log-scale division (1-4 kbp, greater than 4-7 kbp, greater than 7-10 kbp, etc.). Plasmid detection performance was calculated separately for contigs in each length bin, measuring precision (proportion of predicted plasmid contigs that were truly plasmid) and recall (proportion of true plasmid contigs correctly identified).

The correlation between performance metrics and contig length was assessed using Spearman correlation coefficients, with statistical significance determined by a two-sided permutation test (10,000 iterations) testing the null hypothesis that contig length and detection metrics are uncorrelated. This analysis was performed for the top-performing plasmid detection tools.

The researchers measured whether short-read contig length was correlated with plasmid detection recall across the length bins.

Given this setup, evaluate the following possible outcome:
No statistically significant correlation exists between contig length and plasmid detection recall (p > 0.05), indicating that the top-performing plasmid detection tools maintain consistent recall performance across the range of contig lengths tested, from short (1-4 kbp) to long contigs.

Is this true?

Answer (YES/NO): NO